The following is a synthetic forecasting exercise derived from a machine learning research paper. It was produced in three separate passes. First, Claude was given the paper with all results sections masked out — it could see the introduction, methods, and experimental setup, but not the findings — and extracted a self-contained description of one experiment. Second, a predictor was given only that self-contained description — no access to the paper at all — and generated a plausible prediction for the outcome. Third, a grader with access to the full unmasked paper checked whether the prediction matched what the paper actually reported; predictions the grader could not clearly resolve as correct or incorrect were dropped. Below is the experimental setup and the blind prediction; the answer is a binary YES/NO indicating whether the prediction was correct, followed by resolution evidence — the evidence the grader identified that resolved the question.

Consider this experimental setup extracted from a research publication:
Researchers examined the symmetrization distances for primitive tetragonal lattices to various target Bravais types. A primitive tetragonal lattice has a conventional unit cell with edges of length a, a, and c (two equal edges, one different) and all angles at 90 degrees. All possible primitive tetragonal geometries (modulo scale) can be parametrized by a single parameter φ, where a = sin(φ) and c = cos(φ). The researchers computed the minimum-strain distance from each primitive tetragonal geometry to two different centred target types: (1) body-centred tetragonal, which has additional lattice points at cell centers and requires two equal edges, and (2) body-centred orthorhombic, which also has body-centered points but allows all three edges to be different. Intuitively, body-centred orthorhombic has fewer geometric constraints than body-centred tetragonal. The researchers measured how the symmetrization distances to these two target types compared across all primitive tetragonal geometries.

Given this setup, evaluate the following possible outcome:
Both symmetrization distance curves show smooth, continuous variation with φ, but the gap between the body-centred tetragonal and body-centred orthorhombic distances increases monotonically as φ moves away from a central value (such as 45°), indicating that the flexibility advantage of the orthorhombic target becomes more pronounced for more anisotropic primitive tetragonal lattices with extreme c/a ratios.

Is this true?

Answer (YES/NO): NO